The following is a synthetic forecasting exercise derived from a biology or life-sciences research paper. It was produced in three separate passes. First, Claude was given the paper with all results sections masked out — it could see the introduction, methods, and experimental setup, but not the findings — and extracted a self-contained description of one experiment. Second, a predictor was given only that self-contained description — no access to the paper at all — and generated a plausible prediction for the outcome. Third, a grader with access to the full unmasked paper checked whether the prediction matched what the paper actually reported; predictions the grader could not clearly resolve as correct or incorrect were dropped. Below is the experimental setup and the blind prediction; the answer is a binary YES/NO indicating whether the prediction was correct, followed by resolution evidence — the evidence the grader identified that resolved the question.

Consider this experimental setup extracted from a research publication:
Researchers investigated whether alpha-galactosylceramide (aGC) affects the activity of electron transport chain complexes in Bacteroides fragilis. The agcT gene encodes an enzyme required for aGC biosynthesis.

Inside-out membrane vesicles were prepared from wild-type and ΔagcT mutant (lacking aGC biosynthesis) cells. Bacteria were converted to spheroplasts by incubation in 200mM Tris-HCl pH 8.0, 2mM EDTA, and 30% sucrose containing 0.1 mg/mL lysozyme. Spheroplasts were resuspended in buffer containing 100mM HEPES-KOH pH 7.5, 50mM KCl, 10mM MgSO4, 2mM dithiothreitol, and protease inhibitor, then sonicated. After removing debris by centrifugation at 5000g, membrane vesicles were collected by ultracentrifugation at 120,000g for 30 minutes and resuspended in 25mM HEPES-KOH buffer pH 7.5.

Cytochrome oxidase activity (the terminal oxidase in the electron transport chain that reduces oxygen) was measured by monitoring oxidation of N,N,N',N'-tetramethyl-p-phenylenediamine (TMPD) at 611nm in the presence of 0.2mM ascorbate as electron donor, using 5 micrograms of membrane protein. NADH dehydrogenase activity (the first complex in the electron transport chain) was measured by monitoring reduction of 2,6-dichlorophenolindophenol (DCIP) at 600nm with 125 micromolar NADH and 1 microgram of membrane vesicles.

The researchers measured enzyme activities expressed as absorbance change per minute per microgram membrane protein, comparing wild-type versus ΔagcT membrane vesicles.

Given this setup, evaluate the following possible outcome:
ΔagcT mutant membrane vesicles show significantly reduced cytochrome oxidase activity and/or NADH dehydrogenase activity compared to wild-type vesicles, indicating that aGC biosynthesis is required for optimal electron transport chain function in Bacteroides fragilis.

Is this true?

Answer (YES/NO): NO